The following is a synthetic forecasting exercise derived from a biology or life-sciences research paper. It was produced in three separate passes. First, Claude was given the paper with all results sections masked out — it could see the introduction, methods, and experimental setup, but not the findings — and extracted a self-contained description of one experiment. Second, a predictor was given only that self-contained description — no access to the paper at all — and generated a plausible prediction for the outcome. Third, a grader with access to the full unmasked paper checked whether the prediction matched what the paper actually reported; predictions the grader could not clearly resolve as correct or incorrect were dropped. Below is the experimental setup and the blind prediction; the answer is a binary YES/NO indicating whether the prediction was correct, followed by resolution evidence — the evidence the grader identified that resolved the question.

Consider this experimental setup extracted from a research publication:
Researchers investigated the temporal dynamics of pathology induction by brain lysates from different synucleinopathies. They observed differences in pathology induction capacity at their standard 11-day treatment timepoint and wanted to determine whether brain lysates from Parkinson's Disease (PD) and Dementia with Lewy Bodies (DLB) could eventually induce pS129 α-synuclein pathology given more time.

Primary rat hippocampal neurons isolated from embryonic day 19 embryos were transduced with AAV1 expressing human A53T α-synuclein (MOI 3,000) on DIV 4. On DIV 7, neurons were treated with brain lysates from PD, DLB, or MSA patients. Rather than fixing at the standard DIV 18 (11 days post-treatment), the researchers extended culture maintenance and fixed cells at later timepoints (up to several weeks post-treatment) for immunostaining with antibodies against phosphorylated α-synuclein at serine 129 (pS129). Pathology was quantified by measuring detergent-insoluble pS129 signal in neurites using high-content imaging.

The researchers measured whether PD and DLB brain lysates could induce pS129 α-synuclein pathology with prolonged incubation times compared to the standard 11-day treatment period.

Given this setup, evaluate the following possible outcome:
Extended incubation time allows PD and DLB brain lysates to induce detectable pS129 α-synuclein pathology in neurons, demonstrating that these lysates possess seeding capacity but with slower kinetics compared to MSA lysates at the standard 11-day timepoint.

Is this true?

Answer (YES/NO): YES